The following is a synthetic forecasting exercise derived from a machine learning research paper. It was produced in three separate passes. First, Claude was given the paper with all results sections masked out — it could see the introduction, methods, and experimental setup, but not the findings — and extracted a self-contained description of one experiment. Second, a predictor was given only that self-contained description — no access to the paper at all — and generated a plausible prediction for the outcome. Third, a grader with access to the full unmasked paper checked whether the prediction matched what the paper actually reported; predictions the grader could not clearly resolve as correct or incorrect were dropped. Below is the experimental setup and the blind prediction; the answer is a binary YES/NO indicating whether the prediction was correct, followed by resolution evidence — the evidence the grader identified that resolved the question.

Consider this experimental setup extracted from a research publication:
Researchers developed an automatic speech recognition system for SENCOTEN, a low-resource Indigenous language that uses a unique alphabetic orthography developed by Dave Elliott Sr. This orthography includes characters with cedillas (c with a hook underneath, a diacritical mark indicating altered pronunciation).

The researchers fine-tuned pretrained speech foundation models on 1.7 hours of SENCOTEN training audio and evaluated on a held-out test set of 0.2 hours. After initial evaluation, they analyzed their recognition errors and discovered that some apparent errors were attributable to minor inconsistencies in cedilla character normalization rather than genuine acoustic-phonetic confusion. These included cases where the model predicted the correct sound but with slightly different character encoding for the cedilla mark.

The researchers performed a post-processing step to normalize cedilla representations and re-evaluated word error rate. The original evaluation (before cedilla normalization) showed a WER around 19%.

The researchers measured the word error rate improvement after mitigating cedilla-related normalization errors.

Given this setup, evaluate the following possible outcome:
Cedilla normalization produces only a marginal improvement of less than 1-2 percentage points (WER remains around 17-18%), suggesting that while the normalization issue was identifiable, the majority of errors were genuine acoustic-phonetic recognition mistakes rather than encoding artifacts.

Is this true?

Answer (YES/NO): NO